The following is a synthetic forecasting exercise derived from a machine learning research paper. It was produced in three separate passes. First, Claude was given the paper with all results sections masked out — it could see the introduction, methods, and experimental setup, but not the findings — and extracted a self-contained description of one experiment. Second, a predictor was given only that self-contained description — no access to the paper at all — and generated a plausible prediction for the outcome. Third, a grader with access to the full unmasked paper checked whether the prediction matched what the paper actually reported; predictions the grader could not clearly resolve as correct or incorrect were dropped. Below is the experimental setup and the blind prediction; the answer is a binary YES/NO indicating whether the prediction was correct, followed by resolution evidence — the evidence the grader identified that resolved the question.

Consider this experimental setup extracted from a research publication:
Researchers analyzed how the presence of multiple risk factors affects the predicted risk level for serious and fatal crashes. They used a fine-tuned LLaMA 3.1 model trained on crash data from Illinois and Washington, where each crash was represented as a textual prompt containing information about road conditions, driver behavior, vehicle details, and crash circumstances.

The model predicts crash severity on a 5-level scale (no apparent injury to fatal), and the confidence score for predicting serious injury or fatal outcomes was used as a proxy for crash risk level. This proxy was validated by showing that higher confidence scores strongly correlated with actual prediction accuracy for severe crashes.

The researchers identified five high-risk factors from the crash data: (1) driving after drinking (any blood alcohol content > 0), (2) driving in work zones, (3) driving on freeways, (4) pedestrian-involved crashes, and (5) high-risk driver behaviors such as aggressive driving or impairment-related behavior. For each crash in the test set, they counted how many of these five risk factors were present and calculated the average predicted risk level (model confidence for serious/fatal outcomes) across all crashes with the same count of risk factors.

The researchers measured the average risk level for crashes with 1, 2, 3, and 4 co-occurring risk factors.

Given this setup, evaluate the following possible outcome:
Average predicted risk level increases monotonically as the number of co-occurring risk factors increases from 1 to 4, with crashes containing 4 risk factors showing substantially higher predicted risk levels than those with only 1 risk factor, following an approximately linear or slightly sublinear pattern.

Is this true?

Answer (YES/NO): NO